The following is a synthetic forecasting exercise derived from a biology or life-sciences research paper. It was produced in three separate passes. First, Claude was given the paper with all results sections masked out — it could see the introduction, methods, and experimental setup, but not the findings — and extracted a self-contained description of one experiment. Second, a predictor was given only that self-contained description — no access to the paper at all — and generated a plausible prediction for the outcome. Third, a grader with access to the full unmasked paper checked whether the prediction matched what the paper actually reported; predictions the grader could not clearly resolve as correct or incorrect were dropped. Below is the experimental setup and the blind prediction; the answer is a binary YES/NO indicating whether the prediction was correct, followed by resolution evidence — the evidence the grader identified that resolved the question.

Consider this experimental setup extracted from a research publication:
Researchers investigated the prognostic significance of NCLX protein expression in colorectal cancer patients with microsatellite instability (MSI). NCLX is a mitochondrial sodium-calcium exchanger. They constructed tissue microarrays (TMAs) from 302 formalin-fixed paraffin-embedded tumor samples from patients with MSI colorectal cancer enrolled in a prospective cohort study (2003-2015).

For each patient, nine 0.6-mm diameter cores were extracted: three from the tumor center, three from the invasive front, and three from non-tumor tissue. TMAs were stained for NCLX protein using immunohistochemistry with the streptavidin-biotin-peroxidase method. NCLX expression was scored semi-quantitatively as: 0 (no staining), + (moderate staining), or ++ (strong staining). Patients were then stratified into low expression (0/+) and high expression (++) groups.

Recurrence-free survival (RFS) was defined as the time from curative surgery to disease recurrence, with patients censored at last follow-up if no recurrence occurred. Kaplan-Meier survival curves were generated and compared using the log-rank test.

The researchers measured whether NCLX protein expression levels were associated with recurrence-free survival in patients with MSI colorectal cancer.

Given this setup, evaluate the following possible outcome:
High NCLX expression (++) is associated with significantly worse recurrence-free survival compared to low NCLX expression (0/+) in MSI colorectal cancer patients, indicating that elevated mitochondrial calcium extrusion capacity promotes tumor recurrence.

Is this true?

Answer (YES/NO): NO